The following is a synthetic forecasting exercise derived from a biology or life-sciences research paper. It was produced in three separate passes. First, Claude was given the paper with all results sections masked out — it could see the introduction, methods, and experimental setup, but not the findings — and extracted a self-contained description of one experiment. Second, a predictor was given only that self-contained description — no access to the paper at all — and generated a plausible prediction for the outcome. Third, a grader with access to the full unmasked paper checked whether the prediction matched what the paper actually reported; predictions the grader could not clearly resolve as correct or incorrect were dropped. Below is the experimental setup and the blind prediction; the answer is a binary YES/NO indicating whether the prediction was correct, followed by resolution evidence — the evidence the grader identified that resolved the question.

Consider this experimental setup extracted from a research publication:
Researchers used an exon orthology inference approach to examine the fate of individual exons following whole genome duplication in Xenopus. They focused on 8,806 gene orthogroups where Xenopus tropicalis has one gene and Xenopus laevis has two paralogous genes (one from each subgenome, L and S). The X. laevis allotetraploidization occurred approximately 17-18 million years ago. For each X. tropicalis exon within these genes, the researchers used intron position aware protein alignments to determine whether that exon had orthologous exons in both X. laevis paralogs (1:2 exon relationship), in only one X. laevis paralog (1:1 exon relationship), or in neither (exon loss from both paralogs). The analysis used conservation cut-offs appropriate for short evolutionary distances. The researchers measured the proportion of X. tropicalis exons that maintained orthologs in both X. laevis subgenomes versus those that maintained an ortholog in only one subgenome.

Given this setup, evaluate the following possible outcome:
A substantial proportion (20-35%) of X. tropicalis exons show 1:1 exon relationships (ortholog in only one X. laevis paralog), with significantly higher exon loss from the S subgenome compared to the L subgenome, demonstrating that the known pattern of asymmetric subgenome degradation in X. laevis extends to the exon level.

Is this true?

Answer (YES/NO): NO